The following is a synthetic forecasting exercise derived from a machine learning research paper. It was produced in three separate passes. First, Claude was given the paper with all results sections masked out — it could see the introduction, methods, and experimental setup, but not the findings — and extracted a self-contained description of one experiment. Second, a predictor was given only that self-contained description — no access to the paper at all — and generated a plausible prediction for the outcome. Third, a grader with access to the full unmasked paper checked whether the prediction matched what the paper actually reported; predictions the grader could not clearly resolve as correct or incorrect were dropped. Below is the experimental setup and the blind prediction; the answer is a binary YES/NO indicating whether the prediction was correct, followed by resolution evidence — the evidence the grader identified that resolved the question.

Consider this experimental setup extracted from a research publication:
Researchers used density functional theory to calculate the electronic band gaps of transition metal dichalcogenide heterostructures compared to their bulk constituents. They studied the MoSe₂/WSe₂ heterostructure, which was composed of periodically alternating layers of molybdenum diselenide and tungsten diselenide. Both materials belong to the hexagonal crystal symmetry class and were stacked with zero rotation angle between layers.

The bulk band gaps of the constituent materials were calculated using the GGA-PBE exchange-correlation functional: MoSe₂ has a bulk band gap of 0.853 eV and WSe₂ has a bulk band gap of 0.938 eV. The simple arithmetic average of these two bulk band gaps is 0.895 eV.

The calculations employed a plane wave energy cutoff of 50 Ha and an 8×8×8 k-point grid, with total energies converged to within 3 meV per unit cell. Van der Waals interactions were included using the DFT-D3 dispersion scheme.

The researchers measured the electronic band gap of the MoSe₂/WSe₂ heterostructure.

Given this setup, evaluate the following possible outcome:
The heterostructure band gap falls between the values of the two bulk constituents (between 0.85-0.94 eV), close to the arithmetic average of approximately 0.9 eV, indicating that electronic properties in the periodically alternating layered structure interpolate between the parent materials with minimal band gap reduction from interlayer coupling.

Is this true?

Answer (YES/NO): YES